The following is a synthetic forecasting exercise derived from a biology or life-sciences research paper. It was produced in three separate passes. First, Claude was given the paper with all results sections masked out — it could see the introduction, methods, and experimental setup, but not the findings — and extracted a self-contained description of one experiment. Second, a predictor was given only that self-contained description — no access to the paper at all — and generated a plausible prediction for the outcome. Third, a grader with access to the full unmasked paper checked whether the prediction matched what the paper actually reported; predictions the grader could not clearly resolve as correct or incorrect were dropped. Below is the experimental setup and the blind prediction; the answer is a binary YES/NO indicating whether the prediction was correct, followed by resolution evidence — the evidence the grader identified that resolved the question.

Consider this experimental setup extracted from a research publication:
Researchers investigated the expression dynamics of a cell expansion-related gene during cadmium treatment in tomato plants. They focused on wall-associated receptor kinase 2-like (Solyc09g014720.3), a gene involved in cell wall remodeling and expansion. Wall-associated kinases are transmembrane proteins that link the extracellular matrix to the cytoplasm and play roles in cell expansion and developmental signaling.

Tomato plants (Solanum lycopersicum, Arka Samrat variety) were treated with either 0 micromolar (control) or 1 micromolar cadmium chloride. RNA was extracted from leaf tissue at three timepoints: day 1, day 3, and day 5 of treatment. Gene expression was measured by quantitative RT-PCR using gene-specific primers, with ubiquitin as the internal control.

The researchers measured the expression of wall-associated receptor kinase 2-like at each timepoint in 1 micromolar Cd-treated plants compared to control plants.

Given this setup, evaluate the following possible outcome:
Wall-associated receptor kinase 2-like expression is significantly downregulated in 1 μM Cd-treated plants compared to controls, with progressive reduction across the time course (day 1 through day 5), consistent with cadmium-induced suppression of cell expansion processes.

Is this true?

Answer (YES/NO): NO